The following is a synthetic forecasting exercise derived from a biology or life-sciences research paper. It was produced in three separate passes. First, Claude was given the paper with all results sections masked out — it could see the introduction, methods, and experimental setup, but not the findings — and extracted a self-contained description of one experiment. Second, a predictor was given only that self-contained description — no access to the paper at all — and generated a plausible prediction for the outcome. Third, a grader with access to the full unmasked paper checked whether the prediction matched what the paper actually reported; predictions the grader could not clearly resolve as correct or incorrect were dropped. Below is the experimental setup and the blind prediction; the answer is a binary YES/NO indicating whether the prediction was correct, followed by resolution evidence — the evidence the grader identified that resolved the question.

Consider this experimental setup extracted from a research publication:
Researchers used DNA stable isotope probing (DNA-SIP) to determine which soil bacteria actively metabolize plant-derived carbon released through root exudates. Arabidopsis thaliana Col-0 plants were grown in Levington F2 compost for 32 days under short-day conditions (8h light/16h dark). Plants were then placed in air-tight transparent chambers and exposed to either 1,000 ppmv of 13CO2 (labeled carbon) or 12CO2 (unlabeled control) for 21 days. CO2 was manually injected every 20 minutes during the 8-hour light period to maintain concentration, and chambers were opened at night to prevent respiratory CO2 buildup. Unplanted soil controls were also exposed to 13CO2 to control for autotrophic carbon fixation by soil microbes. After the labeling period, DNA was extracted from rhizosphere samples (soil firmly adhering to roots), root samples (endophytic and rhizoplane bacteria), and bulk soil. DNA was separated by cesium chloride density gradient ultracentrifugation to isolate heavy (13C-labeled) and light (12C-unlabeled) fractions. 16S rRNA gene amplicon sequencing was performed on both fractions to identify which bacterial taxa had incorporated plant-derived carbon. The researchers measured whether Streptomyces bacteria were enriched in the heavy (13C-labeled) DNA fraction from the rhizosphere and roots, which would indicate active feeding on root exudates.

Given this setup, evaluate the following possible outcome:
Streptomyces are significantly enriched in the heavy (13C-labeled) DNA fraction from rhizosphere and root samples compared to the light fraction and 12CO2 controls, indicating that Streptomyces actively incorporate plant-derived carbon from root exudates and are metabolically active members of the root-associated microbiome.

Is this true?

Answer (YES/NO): NO